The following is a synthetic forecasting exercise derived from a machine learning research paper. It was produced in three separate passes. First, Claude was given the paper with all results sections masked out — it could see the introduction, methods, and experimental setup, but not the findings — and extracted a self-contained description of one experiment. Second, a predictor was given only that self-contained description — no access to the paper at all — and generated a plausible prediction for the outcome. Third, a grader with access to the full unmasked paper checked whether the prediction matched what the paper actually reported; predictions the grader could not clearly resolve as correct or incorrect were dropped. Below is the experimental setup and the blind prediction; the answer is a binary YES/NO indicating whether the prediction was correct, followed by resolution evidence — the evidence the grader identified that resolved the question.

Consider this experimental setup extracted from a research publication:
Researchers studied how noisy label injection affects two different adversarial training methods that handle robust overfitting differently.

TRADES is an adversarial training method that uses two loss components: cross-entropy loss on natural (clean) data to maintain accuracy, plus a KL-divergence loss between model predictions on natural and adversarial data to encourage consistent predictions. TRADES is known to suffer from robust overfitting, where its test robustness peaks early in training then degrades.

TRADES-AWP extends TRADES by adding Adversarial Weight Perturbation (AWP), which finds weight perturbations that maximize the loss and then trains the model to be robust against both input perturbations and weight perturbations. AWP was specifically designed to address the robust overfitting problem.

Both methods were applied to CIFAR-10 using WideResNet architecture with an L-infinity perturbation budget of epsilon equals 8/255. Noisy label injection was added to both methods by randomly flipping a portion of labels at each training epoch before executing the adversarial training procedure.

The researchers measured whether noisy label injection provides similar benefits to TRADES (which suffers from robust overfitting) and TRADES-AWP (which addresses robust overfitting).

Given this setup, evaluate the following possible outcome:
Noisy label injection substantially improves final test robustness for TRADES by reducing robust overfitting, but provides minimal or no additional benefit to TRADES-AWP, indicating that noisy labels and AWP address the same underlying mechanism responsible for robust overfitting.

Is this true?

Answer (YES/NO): NO